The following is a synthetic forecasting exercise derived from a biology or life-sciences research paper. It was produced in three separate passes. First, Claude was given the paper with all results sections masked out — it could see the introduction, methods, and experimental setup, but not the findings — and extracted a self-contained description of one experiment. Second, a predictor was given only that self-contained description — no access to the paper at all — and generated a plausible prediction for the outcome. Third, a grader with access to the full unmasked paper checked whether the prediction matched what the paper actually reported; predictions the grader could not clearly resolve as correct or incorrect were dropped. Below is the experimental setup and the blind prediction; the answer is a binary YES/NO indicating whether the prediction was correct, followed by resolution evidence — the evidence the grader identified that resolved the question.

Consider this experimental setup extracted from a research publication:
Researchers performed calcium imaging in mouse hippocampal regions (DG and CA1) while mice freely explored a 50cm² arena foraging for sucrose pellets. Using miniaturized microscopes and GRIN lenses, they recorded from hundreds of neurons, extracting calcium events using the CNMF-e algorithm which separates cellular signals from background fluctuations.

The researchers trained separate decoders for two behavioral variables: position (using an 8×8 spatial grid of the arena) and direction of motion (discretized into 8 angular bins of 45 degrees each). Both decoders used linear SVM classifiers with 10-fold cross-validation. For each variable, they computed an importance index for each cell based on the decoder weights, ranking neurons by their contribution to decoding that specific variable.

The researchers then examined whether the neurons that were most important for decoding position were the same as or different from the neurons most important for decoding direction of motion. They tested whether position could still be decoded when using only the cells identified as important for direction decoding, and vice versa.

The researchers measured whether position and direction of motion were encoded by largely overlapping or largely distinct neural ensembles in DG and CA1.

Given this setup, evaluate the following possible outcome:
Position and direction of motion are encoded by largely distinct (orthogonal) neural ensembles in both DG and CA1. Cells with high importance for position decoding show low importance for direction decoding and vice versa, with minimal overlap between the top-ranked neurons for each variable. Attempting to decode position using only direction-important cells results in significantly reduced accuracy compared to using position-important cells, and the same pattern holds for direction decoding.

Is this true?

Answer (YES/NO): NO